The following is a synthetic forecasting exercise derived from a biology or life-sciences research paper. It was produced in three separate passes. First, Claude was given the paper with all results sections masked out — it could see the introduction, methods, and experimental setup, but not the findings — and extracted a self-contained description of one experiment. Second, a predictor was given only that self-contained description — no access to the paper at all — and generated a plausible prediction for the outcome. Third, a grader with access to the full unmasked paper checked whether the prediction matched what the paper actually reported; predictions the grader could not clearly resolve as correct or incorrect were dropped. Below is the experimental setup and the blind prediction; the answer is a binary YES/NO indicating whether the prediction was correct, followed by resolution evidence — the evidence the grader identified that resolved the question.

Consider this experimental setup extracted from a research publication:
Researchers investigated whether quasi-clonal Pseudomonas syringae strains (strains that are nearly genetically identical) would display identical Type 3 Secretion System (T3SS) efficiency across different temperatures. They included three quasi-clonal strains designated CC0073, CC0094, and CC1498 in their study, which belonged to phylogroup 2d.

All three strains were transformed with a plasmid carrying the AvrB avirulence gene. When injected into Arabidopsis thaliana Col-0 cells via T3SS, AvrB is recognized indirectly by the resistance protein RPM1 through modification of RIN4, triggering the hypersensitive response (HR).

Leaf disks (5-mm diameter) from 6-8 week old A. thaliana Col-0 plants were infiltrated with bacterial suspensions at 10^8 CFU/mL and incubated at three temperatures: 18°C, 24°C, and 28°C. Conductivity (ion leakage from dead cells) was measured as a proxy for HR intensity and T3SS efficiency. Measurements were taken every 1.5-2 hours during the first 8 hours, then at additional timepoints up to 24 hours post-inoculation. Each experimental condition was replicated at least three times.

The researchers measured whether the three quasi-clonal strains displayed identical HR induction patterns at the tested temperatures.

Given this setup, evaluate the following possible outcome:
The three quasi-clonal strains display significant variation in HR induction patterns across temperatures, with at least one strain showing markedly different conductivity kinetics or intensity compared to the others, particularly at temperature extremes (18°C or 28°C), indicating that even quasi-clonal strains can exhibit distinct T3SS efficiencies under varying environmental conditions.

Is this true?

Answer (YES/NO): YES